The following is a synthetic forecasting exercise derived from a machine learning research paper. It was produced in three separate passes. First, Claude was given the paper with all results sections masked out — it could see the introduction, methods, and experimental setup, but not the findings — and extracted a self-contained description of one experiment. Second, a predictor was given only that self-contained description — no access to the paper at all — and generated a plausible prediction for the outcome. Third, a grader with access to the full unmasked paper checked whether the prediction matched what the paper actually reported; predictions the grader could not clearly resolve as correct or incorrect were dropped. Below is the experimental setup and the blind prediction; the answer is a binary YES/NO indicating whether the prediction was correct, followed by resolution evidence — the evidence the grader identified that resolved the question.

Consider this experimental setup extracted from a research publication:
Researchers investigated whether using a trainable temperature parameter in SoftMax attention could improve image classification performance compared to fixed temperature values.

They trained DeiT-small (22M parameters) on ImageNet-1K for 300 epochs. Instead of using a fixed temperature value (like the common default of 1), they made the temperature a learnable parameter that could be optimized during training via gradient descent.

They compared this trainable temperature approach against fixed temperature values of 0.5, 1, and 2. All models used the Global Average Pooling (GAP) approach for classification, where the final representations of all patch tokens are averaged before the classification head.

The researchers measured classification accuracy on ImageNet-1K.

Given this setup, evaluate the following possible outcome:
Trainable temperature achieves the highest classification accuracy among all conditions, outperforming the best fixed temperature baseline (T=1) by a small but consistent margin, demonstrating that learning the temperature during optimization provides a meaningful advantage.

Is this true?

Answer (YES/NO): NO